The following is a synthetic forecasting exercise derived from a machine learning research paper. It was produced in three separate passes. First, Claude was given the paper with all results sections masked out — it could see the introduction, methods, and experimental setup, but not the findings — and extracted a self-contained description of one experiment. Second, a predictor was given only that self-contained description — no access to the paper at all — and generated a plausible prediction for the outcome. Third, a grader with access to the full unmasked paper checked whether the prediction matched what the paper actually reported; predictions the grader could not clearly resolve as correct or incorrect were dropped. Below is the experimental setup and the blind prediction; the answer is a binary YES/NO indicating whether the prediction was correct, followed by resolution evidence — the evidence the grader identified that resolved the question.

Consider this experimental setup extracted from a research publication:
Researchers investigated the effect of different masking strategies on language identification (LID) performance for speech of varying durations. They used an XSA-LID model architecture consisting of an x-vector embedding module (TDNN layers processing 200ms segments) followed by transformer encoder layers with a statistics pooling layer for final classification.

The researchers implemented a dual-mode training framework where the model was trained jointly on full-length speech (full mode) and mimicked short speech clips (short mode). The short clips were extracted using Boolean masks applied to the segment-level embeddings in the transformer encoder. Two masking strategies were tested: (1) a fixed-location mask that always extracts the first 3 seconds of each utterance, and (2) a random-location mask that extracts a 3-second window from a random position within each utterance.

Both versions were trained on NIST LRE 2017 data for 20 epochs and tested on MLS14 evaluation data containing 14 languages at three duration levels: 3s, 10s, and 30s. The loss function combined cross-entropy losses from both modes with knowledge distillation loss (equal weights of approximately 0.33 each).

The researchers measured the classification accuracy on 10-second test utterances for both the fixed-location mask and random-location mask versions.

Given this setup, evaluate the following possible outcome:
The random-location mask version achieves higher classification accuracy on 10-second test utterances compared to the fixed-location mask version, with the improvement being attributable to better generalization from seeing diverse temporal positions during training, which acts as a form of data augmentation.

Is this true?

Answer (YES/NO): YES